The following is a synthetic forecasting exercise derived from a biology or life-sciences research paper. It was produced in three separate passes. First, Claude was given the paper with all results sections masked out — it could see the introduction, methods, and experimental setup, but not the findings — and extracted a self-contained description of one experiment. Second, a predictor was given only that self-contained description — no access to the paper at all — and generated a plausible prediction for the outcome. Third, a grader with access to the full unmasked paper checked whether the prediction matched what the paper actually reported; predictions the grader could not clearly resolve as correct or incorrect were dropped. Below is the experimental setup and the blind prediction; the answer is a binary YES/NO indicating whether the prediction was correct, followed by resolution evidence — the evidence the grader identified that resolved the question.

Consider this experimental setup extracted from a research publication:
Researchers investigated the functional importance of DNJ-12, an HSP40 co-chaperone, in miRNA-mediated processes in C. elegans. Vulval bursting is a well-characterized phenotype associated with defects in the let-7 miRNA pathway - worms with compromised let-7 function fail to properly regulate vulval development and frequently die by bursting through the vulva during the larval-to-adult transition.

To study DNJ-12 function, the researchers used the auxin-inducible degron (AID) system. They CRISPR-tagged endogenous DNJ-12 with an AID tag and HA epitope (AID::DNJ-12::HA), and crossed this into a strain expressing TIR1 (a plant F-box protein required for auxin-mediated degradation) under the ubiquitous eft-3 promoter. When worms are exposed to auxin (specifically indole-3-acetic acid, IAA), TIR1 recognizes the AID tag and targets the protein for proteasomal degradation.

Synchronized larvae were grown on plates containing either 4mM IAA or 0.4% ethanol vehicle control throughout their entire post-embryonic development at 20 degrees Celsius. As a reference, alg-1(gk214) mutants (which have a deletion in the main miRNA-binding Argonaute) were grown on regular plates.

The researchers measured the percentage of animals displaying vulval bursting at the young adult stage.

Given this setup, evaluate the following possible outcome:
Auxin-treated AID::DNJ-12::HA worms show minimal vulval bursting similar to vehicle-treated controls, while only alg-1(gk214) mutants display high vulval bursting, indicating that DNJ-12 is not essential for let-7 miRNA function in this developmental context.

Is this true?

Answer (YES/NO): NO